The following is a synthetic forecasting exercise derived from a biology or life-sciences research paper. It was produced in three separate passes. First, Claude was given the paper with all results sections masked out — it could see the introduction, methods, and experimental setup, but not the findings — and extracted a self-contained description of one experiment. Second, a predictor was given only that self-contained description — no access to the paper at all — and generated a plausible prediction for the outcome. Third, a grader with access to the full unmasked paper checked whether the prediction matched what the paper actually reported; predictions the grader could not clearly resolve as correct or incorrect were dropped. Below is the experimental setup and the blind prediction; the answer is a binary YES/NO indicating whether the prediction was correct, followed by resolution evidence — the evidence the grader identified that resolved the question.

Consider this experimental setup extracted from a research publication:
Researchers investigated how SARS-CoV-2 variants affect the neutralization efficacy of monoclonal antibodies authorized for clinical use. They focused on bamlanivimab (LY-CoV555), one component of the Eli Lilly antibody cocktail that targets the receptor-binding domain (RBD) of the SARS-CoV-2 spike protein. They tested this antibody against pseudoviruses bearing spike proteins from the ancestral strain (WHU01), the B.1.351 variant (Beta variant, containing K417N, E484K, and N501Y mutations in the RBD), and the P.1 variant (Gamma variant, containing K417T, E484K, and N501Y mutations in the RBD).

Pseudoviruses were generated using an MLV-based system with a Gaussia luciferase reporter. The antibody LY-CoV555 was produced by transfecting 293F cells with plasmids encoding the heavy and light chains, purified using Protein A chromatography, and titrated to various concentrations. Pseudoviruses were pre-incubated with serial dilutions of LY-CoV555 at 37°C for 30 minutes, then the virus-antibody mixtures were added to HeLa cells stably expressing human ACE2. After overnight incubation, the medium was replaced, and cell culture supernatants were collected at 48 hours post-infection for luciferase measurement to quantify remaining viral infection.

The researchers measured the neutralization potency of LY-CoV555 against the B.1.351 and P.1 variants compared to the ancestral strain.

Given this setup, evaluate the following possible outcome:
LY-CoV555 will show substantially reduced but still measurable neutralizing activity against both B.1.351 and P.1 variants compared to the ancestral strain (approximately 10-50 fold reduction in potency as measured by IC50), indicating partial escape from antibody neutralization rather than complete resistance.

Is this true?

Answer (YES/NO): NO